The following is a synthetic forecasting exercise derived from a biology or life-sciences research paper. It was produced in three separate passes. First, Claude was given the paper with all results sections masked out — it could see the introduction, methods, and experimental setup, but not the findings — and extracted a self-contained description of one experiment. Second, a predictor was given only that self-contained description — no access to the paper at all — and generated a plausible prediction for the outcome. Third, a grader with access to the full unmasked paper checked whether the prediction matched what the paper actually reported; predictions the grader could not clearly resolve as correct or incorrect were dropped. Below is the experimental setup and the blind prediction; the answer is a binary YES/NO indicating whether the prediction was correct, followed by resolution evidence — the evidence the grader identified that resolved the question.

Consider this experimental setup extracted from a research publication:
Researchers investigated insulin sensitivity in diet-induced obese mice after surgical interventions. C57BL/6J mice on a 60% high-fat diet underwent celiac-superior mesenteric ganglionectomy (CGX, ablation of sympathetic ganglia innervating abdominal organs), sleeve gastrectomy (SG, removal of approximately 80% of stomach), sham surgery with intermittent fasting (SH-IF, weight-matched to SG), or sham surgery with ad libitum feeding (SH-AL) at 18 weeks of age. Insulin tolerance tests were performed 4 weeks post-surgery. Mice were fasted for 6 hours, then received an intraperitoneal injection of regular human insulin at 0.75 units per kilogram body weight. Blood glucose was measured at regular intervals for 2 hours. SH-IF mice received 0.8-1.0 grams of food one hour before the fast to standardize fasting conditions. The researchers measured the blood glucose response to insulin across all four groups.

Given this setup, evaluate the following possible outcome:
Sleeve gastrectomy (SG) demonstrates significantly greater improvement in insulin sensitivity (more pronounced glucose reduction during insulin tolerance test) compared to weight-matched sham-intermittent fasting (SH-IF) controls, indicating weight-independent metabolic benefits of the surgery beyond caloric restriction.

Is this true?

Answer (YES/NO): NO